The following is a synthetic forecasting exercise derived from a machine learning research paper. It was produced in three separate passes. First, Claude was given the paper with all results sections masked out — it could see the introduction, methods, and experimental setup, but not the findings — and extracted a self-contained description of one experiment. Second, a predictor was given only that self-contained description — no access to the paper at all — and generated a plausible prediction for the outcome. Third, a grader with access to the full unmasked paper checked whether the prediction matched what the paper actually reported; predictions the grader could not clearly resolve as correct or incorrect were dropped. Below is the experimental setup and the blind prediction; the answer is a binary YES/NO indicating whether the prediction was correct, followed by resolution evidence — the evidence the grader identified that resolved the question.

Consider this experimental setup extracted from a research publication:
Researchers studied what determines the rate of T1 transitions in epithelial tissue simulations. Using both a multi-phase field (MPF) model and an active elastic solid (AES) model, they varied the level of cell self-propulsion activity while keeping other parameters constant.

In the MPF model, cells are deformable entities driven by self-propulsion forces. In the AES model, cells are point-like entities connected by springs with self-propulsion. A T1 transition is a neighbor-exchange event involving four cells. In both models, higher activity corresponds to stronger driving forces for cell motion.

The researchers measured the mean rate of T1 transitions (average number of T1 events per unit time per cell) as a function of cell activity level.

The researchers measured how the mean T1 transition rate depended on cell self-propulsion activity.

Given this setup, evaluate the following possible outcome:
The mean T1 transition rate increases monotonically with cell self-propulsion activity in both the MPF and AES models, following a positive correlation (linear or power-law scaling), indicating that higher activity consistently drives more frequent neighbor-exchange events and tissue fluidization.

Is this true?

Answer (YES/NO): YES